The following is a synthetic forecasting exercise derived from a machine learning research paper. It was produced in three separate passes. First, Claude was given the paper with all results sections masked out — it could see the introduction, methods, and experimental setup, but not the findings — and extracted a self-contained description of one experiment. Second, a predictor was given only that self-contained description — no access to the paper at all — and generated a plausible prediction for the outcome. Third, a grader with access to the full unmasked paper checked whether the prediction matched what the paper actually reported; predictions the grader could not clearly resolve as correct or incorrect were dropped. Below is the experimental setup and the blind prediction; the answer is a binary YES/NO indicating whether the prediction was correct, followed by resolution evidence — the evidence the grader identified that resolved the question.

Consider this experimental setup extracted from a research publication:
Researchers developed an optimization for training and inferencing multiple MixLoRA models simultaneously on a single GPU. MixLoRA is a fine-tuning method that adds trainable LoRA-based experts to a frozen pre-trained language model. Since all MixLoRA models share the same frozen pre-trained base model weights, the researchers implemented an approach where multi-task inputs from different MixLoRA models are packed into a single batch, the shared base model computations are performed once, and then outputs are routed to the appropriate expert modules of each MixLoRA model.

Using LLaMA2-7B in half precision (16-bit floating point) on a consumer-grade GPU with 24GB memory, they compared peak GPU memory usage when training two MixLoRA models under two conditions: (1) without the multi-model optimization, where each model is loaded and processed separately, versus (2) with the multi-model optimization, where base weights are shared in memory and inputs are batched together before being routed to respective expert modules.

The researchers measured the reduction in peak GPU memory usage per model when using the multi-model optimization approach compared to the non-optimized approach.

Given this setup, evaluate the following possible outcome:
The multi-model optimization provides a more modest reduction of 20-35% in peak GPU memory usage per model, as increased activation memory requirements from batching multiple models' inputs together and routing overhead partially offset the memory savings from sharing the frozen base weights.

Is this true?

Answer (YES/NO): NO